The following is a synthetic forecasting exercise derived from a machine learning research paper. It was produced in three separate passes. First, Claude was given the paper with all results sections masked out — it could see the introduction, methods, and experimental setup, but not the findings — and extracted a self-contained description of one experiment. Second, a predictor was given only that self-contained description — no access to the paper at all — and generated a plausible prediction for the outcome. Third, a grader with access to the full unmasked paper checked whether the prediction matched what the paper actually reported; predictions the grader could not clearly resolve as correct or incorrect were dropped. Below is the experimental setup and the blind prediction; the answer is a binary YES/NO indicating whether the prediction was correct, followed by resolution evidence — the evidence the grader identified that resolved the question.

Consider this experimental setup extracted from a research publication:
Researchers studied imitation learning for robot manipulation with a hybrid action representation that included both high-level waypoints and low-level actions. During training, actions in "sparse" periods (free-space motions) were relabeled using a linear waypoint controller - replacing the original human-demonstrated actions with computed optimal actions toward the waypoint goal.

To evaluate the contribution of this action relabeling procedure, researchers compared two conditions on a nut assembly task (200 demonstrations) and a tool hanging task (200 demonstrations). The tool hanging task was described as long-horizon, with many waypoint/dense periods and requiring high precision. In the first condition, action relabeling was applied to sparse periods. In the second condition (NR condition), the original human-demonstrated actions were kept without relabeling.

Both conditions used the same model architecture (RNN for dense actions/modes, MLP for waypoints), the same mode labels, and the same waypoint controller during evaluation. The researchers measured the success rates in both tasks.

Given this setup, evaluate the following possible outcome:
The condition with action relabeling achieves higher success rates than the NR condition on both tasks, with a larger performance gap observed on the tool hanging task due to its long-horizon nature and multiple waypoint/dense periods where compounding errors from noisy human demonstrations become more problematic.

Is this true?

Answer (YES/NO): NO